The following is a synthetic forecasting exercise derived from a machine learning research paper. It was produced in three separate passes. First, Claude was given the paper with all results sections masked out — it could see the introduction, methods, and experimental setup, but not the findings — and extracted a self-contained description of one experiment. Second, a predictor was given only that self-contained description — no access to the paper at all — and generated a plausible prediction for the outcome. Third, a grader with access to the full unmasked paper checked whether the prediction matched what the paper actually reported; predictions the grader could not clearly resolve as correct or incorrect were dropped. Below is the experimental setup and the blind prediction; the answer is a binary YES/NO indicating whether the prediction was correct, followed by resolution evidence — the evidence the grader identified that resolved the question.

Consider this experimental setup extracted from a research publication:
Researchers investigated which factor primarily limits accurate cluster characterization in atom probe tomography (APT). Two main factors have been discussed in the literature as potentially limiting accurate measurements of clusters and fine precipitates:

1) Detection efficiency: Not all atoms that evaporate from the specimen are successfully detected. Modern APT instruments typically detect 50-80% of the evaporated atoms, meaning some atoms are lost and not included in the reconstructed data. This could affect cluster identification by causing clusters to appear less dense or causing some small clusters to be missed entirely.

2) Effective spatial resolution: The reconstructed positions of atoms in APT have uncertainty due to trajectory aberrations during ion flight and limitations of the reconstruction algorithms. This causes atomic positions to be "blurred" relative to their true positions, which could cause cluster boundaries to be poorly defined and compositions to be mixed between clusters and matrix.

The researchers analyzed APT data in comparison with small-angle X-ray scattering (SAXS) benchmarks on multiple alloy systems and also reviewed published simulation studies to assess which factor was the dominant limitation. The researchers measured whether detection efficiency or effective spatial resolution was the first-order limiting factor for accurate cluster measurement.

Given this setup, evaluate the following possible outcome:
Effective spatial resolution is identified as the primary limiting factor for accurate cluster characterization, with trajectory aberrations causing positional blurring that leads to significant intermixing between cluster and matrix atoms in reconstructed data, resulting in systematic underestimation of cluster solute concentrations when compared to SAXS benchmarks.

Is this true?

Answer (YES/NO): YES